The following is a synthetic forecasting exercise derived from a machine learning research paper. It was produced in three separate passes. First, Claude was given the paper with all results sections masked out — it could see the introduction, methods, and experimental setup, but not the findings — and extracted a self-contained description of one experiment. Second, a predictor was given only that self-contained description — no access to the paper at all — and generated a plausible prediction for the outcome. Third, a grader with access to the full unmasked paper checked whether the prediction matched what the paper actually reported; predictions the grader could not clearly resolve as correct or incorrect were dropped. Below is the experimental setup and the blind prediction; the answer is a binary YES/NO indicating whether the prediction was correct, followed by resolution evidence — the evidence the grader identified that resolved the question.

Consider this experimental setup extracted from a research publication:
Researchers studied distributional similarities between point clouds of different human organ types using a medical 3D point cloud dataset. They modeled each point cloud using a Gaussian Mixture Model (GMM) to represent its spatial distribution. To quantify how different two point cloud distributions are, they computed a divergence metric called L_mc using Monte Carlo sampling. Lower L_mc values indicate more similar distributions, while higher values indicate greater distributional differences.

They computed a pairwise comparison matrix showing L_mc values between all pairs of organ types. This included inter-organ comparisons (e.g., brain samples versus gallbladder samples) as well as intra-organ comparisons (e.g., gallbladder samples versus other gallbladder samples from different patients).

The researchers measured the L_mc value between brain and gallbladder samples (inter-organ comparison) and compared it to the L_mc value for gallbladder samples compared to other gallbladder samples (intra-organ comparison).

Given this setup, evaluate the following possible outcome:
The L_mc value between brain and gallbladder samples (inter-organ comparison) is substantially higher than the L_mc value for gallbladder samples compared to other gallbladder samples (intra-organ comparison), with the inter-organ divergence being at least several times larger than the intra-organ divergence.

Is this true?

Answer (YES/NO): NO